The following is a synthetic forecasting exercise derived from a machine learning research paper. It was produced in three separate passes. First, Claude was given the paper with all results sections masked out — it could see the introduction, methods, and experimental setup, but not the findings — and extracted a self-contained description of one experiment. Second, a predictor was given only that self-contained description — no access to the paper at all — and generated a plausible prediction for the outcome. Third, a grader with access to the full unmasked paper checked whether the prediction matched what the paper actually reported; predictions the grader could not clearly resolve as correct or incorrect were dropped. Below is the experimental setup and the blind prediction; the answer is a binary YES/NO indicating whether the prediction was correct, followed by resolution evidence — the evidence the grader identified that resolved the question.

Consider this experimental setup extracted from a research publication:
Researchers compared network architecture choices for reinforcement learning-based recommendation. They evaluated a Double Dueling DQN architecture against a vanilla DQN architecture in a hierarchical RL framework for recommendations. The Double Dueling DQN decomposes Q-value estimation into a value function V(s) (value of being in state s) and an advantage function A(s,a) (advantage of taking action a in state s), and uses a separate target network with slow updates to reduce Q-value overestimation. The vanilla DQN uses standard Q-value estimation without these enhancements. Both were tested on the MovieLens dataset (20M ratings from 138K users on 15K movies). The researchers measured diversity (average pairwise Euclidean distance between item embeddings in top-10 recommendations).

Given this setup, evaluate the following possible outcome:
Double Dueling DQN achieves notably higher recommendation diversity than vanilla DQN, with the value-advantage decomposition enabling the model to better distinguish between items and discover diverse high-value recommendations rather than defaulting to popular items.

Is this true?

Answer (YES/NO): NO